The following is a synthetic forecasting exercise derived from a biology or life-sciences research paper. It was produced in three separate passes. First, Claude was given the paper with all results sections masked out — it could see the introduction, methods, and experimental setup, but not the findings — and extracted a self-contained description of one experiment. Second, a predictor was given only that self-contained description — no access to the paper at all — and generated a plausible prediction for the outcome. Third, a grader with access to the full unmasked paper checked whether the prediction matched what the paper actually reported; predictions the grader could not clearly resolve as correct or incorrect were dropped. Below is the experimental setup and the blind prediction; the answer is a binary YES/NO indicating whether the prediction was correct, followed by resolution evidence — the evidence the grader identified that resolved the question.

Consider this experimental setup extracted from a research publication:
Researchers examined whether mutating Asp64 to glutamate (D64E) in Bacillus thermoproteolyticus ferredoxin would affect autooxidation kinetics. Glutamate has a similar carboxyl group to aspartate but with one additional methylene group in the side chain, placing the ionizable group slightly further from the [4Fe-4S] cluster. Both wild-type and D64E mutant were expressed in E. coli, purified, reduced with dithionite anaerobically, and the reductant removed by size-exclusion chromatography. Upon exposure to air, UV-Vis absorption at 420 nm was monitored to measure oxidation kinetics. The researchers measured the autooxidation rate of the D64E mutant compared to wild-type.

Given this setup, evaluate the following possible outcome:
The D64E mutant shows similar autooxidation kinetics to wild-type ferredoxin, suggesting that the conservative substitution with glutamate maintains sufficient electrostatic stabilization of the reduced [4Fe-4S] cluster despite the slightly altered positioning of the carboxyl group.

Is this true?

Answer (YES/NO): YES